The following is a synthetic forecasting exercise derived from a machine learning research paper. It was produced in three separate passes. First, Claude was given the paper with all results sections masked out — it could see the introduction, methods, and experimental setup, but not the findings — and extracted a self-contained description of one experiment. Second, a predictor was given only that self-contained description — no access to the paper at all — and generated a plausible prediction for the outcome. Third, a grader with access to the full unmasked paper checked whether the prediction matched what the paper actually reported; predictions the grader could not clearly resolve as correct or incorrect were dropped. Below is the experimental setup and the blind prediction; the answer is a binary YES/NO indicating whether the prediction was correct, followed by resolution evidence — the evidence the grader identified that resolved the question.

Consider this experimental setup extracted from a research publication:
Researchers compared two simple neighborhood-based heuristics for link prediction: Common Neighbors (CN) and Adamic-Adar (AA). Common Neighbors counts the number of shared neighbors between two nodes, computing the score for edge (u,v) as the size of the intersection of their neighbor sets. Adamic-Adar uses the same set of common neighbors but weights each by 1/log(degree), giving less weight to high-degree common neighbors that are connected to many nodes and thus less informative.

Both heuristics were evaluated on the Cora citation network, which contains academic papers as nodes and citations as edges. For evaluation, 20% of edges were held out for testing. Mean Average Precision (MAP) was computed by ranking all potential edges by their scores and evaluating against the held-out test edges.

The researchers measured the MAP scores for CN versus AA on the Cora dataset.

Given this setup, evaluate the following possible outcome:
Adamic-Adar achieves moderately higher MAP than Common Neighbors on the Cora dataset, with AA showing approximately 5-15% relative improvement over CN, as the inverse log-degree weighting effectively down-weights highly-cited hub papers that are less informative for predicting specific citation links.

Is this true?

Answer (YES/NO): NO